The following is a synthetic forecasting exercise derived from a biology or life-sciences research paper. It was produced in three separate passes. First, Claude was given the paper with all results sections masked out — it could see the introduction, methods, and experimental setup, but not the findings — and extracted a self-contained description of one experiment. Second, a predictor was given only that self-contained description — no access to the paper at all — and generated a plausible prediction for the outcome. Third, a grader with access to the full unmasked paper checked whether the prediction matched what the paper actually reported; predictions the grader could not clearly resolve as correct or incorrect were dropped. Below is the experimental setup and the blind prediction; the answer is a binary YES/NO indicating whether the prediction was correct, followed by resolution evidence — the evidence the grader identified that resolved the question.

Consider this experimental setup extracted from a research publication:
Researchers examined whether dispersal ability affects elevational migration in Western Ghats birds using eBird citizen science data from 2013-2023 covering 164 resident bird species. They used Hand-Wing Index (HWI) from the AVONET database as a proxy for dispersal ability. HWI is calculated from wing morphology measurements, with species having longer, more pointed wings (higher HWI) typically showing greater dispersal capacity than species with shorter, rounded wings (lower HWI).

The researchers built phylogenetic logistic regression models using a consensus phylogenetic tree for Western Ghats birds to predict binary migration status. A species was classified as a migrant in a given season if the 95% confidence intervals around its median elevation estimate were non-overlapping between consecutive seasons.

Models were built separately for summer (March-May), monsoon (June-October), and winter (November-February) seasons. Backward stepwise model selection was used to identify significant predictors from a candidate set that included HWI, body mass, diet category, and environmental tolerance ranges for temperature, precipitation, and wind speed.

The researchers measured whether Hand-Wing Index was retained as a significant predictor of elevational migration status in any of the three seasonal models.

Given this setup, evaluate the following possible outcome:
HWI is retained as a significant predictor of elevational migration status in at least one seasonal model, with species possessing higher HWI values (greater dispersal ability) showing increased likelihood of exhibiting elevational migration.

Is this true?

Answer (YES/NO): NO